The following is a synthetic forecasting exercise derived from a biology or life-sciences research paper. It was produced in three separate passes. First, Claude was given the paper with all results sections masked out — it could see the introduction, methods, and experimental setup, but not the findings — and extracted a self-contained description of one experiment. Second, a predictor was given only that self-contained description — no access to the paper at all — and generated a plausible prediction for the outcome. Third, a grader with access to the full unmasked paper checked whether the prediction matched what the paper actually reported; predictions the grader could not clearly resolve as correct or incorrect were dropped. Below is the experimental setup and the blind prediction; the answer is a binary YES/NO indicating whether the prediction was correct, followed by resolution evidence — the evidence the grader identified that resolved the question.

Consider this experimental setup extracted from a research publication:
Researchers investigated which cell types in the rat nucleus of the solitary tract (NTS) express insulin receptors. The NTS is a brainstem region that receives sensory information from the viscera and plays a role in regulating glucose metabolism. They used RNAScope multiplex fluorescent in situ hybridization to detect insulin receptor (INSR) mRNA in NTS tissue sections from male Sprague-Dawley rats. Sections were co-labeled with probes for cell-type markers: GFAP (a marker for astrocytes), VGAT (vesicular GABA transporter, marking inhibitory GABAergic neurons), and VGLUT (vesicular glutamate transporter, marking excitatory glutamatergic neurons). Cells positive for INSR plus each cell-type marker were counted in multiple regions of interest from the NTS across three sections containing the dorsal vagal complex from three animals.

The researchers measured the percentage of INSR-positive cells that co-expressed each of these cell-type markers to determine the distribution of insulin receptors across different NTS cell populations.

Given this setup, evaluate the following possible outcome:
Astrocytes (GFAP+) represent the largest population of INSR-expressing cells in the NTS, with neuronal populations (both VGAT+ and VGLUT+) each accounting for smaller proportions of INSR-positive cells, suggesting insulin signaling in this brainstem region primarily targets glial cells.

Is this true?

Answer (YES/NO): YES